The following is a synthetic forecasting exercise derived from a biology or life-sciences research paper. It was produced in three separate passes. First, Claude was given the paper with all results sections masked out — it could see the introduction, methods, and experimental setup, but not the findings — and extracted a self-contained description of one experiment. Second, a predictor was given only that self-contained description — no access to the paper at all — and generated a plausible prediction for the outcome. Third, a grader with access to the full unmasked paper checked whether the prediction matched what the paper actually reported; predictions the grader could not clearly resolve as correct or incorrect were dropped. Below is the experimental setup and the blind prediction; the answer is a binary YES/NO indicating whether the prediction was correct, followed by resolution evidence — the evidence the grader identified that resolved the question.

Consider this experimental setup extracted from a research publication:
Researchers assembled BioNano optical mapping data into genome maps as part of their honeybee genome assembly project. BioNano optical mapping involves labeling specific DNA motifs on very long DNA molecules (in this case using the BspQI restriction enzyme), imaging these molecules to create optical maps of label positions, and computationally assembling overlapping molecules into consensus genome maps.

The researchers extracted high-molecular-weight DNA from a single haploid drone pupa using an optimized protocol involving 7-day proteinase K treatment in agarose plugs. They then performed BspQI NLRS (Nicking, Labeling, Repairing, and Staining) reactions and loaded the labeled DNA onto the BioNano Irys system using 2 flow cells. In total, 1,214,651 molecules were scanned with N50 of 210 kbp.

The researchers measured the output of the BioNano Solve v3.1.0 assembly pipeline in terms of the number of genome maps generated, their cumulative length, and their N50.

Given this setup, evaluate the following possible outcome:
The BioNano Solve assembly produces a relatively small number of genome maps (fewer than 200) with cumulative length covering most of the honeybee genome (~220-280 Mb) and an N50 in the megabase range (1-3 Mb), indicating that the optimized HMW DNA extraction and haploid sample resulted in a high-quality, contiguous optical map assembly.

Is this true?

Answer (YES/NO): NO